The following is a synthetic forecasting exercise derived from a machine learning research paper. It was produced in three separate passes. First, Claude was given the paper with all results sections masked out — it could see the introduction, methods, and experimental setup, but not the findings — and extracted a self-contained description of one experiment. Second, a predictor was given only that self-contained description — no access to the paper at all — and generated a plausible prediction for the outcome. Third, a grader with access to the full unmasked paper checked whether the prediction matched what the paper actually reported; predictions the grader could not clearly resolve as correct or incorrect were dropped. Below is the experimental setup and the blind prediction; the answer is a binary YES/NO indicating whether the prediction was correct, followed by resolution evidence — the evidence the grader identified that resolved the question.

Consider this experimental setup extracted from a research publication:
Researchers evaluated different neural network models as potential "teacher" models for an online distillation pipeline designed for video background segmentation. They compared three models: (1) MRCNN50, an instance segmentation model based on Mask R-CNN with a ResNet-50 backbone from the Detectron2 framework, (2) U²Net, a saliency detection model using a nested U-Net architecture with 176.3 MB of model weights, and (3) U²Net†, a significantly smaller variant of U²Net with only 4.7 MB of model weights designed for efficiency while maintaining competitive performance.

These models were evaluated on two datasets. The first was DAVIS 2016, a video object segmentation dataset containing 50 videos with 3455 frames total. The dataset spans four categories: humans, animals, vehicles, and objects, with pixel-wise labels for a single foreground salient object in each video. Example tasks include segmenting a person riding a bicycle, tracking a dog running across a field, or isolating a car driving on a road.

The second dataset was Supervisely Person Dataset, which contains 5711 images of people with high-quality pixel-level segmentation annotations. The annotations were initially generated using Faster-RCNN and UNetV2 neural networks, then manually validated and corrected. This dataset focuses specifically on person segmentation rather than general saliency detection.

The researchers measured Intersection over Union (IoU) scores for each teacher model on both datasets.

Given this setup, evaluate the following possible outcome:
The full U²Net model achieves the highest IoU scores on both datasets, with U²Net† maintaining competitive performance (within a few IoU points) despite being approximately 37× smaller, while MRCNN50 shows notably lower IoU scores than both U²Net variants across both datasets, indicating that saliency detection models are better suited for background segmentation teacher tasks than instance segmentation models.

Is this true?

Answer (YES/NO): NO